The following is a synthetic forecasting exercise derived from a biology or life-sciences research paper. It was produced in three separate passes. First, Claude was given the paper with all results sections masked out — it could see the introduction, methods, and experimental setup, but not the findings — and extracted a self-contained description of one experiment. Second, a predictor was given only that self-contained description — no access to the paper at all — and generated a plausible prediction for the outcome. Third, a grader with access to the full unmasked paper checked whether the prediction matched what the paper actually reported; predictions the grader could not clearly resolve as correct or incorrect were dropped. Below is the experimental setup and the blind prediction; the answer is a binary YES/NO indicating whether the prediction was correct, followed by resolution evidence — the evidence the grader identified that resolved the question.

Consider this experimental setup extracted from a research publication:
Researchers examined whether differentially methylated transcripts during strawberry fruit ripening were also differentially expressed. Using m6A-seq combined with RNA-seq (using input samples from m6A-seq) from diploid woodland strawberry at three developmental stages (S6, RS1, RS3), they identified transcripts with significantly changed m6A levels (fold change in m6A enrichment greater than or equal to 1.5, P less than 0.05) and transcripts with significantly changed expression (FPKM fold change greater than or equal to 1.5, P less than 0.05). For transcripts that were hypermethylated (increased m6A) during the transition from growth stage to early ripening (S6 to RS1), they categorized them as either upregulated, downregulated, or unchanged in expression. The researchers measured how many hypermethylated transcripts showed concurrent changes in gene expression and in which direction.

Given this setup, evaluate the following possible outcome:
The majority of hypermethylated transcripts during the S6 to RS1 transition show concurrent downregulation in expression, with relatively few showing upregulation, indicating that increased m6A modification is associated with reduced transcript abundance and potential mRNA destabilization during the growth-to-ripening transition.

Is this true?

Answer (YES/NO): NO